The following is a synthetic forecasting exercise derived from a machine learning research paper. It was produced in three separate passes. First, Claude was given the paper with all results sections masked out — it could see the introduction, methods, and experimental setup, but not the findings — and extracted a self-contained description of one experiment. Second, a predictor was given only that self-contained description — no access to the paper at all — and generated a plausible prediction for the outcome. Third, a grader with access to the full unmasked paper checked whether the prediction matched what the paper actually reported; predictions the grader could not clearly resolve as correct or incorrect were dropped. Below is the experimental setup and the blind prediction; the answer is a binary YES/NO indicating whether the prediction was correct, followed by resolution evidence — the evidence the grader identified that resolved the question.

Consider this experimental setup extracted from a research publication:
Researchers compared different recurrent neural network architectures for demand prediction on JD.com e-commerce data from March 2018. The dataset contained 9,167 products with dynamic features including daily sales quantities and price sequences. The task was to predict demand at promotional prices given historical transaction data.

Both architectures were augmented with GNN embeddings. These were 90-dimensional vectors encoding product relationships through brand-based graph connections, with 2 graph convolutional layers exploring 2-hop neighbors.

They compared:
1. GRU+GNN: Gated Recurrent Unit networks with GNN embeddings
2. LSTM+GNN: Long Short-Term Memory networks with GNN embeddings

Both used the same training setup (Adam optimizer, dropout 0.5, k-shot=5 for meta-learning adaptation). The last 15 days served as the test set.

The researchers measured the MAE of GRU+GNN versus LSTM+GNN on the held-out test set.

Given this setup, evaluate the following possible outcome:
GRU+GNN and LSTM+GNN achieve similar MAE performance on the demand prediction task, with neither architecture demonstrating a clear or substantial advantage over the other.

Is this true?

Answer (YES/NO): NO